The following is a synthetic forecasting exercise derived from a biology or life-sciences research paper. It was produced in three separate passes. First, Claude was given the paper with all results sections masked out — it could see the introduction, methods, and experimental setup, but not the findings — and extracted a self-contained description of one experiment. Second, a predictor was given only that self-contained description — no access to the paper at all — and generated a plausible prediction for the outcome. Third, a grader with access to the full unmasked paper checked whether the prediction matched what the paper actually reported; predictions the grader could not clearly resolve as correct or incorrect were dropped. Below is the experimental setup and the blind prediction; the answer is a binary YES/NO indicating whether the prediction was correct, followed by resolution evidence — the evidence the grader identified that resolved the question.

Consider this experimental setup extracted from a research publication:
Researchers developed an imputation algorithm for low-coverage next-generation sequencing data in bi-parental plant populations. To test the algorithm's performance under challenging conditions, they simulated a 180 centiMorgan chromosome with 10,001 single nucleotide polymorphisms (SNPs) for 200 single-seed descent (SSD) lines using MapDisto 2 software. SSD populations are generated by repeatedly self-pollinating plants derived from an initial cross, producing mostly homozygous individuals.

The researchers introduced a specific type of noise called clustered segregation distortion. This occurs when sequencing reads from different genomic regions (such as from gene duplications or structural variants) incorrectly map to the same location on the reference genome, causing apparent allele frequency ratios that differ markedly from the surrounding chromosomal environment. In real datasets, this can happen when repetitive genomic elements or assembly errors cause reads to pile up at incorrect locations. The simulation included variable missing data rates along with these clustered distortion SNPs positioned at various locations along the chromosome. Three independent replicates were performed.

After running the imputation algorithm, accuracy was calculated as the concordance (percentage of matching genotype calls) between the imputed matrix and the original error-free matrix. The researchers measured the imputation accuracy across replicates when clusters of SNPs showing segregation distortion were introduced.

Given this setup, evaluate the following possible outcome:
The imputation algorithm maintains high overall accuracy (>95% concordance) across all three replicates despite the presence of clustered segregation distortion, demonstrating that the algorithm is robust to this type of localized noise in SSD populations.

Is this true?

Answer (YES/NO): YES